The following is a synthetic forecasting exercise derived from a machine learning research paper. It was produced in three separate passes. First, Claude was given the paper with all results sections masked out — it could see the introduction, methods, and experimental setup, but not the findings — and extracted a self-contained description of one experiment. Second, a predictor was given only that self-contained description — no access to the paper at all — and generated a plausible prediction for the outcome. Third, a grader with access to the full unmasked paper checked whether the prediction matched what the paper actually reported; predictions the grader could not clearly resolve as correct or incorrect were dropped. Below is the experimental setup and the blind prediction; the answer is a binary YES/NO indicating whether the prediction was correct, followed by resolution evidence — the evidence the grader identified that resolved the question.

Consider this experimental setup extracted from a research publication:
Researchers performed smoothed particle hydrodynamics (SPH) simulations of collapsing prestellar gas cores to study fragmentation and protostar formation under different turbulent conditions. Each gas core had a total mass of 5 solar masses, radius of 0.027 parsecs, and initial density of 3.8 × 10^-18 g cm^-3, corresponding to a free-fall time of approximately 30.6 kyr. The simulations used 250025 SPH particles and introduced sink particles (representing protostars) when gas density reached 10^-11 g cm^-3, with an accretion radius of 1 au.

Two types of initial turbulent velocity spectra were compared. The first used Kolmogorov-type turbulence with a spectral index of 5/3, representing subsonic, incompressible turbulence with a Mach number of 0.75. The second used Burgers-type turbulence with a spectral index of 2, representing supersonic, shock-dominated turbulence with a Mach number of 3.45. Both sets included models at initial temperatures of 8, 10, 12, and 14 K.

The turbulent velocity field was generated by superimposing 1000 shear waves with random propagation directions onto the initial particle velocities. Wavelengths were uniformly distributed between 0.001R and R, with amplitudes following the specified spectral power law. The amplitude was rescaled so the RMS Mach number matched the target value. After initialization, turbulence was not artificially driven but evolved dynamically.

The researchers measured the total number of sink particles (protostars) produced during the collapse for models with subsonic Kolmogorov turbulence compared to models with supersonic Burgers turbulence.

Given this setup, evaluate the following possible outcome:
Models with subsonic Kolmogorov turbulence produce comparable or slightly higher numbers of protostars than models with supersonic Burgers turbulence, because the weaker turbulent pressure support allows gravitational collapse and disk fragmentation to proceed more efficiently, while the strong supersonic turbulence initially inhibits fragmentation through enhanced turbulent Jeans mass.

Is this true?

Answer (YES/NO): NO